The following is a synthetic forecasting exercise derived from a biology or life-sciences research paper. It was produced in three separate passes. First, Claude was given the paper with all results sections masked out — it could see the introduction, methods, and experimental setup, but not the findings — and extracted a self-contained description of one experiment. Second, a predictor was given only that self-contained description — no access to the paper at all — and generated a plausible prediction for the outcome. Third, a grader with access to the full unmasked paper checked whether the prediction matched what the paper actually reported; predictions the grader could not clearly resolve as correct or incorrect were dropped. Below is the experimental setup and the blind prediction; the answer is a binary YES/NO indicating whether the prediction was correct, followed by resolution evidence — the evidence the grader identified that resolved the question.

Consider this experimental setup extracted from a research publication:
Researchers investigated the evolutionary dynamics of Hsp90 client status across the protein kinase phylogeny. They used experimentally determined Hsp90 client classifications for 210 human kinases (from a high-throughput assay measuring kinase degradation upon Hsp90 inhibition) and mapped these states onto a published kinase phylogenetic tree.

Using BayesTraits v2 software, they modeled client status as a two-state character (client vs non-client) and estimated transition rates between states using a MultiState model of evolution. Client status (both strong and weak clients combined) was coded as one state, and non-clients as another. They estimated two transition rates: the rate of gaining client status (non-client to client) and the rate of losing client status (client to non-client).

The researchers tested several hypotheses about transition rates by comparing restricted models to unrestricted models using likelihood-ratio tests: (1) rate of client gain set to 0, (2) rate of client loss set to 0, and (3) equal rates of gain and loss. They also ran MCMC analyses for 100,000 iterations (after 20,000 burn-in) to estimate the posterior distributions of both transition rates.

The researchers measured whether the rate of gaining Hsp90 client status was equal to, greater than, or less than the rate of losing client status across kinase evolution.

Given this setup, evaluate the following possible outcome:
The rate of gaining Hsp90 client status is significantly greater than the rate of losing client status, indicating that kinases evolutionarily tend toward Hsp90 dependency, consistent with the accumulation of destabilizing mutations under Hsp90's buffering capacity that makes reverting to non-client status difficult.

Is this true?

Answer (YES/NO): YES